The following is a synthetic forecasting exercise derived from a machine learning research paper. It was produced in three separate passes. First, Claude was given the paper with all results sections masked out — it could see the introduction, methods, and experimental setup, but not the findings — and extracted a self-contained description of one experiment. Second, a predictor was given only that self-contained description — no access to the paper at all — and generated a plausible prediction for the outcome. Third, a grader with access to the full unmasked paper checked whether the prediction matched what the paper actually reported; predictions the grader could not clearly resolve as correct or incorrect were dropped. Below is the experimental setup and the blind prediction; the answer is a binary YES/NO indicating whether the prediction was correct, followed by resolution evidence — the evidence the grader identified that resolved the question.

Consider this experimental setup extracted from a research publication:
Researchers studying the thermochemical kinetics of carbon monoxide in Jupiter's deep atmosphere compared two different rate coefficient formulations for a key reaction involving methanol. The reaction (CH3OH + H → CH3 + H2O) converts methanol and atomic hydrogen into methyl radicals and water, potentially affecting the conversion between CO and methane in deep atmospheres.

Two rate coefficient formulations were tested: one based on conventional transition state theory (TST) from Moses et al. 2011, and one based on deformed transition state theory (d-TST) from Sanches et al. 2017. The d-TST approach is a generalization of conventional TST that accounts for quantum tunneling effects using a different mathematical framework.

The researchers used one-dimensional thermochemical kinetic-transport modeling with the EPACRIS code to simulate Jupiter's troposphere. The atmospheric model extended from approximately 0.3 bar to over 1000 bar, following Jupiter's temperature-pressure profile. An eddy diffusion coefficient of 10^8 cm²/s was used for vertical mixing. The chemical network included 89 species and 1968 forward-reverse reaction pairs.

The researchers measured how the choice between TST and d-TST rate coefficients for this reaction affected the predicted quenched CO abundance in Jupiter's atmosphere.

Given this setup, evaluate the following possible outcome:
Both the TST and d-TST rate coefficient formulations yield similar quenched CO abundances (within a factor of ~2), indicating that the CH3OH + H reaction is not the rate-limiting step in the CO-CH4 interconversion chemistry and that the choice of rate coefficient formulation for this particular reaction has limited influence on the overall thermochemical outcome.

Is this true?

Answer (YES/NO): YES